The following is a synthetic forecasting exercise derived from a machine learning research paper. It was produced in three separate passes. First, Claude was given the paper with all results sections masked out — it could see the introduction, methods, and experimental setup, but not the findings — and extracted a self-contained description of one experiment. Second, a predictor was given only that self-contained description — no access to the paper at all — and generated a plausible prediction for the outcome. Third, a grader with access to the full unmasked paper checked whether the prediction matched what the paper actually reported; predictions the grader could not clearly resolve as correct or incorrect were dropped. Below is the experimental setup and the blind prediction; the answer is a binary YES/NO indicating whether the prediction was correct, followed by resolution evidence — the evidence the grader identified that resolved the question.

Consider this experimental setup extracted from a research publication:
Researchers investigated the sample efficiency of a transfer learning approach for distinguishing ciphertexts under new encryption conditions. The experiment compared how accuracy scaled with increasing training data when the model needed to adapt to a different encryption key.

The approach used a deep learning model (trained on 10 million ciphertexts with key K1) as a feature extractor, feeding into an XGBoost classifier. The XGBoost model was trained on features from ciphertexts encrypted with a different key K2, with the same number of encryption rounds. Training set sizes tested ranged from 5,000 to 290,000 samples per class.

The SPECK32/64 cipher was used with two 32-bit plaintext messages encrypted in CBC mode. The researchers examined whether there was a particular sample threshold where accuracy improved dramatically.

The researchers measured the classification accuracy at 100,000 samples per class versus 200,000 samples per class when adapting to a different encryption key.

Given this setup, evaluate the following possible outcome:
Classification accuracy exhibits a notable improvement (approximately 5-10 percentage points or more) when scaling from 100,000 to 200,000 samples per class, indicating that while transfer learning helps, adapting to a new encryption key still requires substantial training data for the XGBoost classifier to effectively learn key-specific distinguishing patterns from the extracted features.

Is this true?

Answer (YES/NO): YES